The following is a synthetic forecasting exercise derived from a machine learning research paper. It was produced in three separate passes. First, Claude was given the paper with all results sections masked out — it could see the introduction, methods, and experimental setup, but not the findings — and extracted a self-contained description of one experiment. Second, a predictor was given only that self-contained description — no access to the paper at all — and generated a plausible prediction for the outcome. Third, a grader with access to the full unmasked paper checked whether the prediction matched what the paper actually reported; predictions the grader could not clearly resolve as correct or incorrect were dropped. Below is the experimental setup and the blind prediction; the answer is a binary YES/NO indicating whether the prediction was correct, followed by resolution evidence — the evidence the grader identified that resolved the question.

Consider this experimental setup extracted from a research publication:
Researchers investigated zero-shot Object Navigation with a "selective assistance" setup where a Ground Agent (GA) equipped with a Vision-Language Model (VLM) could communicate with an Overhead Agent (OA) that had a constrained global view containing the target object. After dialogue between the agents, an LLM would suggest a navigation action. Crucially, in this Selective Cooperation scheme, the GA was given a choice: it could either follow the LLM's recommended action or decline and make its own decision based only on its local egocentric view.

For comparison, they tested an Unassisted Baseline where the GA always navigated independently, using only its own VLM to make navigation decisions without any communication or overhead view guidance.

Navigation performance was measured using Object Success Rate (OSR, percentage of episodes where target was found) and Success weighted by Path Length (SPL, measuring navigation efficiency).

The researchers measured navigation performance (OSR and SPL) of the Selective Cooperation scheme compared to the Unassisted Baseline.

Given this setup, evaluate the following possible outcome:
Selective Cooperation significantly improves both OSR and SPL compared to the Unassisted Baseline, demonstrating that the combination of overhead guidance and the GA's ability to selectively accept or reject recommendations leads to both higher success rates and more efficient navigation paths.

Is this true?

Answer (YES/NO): YES